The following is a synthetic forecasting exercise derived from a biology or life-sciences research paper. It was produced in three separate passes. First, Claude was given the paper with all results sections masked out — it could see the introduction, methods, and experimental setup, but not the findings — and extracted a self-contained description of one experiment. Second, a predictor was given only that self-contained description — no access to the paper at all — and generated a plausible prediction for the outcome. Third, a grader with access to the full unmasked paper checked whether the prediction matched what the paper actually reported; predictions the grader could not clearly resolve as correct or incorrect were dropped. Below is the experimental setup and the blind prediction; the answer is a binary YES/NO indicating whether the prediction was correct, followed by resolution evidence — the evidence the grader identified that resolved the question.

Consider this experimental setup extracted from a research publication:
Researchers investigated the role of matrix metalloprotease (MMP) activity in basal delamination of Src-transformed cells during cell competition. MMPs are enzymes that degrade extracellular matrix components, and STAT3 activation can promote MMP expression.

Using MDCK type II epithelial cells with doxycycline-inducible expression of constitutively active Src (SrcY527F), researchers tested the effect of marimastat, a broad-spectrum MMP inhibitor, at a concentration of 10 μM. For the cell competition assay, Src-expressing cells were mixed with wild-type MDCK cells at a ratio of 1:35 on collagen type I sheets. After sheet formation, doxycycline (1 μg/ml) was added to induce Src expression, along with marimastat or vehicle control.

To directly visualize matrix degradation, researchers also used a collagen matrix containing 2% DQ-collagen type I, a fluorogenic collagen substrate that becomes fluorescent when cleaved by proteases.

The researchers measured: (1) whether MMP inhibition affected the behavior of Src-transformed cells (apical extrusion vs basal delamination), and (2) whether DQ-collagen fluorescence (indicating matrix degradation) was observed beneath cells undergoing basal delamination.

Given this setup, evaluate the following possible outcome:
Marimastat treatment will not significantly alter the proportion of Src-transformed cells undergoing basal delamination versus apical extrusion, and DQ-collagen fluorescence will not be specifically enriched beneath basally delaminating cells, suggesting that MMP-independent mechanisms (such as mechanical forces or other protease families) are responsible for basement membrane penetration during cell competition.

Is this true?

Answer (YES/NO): NO